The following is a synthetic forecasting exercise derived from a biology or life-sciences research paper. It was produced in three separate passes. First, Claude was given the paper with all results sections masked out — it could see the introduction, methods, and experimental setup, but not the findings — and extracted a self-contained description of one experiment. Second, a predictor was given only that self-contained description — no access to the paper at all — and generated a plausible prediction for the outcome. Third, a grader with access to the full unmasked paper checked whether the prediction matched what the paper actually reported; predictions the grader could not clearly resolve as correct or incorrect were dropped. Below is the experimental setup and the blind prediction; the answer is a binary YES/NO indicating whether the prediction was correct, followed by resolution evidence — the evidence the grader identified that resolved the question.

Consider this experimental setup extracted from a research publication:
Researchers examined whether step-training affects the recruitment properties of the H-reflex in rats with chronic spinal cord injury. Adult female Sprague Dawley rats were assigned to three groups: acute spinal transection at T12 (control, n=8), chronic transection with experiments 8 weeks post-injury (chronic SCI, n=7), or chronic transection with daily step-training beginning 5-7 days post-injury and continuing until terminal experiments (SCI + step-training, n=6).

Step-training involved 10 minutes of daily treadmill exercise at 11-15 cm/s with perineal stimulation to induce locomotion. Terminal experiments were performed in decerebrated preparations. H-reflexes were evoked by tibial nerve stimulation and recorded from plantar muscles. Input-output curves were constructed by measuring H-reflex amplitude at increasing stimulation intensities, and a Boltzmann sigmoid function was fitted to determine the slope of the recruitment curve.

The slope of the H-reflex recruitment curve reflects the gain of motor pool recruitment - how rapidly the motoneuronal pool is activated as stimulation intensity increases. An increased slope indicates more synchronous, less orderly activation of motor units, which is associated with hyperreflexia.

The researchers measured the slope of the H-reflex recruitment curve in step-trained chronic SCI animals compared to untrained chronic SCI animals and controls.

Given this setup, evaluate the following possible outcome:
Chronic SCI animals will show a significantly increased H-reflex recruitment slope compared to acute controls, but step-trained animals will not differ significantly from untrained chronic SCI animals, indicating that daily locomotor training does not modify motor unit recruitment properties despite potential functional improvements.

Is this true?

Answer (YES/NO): NO